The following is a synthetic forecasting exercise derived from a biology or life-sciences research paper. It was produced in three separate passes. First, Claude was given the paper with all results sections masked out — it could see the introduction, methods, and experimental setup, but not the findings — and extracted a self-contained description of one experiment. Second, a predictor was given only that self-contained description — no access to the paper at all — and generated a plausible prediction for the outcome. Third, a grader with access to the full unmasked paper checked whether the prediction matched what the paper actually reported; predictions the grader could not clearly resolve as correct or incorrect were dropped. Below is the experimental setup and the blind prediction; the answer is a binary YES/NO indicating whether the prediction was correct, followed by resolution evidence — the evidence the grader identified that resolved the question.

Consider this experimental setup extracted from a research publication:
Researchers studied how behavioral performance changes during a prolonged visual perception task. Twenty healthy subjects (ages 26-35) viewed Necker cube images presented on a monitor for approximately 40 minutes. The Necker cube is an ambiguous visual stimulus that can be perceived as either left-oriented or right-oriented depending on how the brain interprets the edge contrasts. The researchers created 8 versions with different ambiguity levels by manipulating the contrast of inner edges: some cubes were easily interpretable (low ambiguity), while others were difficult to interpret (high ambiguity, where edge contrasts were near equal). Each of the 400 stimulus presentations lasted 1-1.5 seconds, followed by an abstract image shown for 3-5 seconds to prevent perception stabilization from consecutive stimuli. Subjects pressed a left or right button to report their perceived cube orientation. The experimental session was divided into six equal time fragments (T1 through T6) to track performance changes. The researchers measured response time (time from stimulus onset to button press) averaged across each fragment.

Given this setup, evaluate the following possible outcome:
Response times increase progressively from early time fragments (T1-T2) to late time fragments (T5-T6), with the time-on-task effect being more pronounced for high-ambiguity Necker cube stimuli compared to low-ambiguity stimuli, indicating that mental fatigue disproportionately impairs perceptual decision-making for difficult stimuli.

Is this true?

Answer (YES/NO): NO